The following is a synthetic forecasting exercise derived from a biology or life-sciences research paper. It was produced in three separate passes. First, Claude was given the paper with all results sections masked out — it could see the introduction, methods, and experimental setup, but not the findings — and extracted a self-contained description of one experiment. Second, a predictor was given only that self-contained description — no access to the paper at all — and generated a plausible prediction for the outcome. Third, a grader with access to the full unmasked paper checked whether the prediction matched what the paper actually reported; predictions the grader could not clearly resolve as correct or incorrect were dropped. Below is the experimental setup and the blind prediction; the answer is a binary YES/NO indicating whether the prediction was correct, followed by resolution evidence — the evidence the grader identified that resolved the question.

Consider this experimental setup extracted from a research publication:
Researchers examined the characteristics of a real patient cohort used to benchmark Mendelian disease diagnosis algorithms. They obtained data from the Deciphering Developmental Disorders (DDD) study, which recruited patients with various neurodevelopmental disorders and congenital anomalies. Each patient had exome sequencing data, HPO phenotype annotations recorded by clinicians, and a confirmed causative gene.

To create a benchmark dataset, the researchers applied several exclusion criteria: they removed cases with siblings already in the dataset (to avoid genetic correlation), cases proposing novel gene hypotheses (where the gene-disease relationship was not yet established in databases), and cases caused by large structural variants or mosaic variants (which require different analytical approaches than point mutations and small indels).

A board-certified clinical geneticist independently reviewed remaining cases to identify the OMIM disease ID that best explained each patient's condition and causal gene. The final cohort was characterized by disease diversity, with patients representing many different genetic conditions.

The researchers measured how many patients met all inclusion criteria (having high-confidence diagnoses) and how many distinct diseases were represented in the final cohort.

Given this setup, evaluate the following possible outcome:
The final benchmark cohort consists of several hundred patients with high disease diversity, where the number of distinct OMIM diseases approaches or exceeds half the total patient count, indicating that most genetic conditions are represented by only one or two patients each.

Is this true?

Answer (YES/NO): NO